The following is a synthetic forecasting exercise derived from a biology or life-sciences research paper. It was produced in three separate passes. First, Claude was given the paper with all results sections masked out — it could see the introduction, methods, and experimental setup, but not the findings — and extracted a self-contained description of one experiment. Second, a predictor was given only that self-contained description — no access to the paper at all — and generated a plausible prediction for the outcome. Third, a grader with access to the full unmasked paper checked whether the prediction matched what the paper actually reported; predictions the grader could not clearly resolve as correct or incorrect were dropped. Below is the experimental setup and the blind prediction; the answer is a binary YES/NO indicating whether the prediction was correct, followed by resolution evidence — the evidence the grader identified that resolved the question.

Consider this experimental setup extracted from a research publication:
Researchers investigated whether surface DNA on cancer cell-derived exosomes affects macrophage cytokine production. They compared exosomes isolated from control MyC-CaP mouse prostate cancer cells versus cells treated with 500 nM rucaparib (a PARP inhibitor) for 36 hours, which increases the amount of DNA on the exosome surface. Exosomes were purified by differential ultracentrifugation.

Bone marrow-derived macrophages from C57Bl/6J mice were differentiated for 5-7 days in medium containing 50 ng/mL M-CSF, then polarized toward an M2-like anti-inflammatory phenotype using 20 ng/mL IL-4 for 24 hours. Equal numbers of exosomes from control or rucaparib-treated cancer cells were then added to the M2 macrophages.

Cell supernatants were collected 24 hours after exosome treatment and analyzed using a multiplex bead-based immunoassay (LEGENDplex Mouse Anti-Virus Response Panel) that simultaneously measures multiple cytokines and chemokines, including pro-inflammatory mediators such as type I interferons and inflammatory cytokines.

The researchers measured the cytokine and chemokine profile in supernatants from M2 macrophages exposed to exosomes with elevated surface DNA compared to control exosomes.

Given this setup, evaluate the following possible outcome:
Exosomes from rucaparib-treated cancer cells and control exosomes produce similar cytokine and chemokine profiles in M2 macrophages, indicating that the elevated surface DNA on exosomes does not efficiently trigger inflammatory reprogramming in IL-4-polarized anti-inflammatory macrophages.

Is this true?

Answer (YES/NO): NO